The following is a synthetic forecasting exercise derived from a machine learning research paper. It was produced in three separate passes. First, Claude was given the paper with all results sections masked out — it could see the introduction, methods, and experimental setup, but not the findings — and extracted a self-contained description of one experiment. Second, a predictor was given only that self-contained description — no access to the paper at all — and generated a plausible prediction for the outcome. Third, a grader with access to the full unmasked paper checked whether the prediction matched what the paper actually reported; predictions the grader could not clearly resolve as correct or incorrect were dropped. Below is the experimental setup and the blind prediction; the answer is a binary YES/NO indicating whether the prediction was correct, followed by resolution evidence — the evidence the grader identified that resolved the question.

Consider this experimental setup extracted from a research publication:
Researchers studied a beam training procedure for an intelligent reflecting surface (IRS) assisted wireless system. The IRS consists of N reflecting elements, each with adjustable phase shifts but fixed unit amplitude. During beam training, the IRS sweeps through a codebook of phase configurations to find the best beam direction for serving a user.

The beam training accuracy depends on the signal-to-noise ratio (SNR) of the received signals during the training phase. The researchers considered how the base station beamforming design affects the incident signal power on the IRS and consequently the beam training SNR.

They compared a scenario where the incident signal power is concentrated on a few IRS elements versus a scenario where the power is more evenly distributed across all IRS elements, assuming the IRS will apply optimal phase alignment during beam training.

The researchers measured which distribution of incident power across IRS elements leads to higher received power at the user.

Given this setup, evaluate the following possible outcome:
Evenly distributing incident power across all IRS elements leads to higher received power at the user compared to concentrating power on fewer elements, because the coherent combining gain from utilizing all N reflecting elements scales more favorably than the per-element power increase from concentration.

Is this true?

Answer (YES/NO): YES